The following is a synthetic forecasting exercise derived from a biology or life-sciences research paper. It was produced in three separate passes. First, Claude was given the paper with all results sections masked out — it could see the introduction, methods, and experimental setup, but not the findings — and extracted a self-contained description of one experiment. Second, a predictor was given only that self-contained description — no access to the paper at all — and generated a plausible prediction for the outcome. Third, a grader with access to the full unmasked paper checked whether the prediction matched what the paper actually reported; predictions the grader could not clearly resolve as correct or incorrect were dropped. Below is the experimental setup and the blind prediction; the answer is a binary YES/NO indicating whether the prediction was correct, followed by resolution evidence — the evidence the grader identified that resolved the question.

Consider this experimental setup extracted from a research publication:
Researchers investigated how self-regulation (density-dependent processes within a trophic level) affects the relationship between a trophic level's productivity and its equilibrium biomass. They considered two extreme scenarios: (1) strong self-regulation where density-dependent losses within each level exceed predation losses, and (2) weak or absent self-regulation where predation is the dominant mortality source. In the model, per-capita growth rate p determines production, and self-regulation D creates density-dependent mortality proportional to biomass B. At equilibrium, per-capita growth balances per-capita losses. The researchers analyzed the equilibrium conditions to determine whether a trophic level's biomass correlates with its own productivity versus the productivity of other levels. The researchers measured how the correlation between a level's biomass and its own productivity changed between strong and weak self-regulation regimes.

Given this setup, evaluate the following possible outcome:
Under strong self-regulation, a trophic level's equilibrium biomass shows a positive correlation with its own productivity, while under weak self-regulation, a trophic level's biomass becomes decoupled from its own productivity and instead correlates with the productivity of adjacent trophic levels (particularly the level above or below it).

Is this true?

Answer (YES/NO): YES